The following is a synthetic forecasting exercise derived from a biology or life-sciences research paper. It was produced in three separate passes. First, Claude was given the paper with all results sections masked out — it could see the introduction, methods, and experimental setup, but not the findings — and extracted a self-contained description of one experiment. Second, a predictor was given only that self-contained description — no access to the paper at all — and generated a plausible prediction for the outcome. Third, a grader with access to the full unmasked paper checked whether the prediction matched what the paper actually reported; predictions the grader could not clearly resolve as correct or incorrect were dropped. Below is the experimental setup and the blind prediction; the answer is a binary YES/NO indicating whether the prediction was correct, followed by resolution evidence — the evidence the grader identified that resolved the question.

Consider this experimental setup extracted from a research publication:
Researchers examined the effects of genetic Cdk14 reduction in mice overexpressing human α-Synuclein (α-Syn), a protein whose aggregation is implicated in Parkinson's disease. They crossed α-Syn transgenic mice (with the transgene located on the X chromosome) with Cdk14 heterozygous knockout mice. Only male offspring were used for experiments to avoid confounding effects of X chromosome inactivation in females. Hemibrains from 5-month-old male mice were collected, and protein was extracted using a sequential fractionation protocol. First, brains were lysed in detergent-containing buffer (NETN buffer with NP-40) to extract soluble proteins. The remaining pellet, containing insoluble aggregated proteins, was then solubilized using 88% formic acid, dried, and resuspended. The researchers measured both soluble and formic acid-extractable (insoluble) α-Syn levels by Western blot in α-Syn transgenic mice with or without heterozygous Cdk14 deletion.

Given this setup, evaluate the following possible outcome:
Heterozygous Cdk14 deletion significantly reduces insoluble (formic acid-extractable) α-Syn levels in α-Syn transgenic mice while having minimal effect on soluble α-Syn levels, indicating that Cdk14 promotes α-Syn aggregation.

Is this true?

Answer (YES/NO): YES